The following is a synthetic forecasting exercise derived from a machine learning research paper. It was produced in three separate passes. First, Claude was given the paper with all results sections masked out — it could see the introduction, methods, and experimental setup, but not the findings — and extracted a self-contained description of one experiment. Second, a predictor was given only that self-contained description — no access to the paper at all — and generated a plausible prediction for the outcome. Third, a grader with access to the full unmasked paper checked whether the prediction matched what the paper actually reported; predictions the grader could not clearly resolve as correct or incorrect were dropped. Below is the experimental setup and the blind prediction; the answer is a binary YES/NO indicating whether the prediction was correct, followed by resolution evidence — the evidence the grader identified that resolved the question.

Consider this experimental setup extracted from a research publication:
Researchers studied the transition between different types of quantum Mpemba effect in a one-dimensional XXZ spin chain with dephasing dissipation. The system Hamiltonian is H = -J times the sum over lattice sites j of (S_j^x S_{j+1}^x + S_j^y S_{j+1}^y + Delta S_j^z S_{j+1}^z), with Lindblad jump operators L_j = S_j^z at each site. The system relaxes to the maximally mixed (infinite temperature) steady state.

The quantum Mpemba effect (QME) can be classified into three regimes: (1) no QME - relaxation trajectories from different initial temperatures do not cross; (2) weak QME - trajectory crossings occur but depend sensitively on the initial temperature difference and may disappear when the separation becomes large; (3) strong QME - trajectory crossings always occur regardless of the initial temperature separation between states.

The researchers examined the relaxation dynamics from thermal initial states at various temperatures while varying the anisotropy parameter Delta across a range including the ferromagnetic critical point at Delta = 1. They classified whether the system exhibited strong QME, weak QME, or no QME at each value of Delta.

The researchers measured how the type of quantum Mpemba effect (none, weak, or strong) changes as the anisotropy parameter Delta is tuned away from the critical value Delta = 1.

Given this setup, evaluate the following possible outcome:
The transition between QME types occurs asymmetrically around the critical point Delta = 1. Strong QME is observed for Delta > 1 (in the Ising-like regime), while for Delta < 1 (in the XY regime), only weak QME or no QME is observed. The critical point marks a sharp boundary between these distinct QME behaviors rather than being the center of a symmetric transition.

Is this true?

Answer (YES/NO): NO